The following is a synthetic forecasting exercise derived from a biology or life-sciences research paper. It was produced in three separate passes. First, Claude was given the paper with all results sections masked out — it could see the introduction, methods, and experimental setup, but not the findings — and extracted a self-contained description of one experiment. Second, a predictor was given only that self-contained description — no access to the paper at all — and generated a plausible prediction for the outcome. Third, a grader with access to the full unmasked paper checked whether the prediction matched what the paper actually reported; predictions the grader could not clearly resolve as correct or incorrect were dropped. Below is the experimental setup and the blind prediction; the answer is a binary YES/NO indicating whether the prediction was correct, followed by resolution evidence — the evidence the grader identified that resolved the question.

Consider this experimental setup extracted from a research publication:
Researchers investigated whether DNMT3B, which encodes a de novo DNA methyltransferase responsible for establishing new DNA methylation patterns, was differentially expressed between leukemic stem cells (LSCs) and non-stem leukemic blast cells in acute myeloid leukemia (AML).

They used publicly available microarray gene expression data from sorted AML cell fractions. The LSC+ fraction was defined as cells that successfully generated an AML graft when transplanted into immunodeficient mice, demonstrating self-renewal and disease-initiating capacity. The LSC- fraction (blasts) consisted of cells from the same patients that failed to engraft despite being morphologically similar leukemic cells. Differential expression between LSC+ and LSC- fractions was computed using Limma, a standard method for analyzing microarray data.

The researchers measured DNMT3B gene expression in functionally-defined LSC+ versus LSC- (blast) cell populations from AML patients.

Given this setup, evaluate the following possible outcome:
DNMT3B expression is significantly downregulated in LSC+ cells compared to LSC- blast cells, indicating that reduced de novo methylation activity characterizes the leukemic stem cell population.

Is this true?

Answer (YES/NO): NO